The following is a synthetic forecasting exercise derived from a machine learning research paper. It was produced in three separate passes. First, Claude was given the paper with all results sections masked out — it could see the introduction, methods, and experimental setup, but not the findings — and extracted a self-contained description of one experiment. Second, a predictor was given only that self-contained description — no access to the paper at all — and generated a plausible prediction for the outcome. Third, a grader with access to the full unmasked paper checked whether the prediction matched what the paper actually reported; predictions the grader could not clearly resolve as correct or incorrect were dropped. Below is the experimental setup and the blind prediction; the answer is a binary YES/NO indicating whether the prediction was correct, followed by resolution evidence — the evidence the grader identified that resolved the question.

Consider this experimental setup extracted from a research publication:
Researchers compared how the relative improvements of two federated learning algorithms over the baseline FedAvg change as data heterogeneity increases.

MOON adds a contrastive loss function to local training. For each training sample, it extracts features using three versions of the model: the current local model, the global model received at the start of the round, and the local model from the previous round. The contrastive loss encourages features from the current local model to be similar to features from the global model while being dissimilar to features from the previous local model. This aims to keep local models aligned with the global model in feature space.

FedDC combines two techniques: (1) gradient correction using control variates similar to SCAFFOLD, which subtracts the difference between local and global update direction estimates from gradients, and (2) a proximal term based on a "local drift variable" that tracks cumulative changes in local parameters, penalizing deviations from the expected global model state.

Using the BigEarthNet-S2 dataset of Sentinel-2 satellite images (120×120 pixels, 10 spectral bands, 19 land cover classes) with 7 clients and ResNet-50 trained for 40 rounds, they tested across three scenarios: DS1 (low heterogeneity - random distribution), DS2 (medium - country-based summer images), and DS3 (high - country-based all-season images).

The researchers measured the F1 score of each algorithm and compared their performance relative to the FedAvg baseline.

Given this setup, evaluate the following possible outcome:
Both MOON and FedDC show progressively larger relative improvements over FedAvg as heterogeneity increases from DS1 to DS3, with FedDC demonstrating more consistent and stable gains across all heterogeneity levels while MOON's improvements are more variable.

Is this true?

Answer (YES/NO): NO